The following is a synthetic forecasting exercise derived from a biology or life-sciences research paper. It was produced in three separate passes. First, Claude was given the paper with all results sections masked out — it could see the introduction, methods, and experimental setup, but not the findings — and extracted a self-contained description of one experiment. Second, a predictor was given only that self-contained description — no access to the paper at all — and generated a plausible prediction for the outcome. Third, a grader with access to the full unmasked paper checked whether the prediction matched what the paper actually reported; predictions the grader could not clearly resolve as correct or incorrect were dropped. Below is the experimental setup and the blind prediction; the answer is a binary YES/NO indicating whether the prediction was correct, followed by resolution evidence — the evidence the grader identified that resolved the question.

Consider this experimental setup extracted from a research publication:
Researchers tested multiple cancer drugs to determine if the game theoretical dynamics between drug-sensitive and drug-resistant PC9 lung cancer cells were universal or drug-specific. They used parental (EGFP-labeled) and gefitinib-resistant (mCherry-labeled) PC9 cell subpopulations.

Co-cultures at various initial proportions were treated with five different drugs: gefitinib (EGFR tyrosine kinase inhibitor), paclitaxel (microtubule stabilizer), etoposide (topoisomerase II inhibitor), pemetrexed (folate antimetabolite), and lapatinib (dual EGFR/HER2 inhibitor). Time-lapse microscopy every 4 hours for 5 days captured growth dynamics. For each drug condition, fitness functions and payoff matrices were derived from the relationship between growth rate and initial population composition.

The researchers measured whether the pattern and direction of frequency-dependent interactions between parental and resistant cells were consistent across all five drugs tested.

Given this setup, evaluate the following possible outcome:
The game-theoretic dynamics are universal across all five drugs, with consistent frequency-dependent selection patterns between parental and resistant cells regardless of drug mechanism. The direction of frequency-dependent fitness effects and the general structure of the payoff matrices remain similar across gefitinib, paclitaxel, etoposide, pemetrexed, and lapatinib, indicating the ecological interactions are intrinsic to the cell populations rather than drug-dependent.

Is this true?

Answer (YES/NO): NO